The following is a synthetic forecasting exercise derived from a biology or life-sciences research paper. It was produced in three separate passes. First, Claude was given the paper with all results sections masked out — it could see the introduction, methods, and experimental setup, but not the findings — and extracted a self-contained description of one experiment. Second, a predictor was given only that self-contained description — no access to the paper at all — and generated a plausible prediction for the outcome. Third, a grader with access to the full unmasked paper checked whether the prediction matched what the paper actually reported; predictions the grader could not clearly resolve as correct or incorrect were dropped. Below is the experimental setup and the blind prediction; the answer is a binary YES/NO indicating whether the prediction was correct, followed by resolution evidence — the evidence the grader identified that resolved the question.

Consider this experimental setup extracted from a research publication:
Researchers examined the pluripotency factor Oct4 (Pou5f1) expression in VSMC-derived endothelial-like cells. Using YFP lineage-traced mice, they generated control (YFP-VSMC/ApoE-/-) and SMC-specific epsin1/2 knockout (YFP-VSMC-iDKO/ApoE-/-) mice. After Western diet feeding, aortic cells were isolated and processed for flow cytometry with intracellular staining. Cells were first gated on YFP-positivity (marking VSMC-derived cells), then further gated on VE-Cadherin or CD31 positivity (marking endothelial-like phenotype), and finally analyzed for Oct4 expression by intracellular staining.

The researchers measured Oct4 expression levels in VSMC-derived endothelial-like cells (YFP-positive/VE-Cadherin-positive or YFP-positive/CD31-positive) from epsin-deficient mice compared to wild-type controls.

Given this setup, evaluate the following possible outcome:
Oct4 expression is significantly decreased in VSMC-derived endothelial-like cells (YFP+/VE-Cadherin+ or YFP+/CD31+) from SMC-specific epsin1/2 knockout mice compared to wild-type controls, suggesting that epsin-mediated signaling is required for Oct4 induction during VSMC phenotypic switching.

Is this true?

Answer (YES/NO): NO